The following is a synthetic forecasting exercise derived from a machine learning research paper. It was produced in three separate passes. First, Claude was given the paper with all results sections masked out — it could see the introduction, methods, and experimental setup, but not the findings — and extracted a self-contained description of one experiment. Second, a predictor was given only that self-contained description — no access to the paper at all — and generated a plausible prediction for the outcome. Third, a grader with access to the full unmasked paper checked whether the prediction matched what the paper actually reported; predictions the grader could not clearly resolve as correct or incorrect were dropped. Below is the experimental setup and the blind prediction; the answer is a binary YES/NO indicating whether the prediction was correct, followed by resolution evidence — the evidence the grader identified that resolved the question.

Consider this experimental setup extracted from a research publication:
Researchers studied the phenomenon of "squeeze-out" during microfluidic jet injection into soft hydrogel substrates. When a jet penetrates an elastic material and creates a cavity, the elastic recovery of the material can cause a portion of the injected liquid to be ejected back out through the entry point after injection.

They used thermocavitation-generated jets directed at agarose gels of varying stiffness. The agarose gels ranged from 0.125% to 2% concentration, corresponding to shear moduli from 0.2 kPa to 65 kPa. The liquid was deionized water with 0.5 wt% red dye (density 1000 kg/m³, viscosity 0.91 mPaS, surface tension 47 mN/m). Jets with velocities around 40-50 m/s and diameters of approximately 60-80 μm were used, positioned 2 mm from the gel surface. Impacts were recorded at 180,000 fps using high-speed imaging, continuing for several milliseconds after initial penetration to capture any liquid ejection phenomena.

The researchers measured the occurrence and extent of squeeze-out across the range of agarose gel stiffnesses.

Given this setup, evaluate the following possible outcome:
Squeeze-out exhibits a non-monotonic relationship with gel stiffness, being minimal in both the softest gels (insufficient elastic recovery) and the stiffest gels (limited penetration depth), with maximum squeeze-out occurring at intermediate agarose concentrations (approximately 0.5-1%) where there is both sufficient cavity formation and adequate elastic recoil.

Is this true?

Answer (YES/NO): NO